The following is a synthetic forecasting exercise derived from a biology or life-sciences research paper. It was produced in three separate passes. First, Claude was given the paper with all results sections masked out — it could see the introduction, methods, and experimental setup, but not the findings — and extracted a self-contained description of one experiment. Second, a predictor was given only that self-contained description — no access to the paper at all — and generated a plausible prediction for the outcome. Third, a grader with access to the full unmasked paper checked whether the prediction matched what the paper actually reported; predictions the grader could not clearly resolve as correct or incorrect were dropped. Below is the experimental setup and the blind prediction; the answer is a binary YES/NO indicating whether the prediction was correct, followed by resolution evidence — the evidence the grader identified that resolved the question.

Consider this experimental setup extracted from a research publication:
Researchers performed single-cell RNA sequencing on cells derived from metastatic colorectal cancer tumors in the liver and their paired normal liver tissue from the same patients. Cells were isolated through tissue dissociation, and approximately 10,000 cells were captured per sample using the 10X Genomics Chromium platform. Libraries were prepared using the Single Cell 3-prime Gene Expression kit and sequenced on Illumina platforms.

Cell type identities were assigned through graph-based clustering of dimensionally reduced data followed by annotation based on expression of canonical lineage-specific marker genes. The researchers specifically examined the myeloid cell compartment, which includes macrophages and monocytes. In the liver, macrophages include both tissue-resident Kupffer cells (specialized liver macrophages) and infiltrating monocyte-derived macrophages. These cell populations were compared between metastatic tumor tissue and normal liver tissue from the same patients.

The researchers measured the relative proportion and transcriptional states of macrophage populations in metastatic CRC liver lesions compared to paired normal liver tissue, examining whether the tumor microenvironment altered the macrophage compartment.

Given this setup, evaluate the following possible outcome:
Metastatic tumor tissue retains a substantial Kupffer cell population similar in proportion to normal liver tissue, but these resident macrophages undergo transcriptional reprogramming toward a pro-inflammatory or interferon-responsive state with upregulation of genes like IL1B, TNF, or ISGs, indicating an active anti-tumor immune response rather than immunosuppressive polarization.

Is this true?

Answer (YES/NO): NO